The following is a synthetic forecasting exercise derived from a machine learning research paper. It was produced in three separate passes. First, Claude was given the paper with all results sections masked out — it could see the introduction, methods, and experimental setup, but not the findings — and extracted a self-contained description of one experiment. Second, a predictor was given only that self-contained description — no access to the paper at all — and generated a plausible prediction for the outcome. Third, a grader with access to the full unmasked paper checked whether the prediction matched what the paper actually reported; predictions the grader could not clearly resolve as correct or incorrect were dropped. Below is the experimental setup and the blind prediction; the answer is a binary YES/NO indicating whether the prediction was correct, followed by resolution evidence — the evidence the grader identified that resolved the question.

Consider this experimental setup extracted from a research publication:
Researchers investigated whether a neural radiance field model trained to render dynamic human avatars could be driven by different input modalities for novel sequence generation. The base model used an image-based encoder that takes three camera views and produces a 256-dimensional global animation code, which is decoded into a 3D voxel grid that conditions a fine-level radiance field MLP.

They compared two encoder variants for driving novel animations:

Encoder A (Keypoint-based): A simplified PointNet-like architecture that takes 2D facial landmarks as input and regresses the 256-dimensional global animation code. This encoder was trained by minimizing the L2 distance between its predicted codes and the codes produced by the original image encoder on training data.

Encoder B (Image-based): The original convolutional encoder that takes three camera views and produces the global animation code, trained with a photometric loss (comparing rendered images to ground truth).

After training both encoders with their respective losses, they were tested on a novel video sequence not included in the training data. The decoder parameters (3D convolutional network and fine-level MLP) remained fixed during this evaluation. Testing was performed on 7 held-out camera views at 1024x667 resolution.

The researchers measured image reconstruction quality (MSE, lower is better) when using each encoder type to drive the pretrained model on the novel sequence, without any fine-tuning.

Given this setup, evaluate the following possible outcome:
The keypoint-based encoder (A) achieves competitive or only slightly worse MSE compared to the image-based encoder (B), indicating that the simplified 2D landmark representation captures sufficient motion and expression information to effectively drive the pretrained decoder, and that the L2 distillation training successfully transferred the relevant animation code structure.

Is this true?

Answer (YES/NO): YES